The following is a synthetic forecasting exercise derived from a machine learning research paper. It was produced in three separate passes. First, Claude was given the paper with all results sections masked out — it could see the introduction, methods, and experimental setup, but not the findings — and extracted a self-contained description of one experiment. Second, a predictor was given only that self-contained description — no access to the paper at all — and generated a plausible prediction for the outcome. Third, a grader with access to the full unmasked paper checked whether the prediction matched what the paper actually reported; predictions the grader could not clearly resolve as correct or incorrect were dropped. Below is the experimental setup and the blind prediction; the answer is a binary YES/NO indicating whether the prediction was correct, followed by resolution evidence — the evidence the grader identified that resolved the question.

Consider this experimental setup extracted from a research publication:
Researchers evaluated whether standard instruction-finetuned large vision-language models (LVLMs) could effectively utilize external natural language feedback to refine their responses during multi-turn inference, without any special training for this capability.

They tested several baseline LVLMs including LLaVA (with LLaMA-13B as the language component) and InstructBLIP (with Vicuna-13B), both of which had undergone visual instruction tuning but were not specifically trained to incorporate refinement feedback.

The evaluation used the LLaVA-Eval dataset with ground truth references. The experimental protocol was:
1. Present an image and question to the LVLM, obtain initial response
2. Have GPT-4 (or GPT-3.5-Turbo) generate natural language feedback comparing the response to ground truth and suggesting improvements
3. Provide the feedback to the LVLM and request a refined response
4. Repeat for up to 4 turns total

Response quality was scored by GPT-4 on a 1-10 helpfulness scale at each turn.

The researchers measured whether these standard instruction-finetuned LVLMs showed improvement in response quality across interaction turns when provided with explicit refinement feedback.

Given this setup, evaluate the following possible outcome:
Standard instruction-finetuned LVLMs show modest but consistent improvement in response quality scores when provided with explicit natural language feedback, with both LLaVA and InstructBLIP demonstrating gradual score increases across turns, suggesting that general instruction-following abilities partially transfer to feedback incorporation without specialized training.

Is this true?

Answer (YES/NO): NO